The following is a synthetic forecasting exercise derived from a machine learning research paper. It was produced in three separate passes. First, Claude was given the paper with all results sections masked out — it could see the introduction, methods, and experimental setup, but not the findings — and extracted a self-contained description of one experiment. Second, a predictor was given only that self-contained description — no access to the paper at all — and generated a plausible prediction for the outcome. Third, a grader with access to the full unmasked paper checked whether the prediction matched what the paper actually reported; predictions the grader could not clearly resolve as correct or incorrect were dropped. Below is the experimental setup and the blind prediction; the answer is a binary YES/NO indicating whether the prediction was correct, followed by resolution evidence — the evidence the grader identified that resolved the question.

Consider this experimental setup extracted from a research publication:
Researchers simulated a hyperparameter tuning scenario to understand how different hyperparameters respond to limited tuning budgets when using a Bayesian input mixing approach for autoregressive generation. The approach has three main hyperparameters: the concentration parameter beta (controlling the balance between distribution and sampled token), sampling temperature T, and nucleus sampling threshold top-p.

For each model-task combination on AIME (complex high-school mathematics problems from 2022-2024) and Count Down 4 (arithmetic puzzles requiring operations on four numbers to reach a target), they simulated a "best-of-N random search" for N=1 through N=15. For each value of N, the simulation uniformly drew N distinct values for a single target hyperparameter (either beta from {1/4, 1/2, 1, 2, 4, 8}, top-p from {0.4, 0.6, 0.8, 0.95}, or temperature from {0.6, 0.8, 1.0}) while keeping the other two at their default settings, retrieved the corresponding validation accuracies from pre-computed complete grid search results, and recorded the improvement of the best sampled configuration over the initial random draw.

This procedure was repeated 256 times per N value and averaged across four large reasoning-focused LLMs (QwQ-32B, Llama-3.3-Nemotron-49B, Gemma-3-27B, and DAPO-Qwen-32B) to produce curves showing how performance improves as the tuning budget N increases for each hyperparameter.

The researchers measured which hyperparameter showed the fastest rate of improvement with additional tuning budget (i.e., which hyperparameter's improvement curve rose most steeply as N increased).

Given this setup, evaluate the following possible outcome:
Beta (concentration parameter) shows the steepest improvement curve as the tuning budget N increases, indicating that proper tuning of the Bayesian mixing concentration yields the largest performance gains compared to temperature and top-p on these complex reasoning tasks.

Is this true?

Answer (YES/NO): YES